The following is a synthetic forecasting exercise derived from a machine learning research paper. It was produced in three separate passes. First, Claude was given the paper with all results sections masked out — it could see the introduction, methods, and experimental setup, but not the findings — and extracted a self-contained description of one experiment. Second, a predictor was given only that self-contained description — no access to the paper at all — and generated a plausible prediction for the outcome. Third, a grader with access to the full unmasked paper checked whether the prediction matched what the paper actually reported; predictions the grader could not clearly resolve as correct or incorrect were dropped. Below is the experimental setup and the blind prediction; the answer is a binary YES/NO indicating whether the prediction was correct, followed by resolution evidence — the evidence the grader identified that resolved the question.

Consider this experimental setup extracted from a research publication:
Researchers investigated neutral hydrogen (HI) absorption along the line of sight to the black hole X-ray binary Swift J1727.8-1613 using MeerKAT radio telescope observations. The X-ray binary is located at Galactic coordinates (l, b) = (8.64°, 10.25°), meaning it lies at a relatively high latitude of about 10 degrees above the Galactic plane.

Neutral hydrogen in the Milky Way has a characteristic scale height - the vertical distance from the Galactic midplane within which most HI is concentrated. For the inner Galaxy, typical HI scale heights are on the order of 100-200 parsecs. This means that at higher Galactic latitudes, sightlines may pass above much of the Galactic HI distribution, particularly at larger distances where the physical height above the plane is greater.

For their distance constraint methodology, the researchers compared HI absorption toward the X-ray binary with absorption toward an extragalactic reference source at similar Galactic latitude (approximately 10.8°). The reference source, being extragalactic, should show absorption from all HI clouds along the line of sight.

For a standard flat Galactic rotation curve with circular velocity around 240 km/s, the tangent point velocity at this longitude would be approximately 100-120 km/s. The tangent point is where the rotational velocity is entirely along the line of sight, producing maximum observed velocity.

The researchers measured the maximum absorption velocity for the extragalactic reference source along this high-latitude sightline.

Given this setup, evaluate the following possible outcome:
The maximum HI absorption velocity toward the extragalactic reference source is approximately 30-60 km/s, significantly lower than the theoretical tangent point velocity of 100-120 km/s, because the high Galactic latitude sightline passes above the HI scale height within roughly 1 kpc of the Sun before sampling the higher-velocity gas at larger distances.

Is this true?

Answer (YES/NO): YES